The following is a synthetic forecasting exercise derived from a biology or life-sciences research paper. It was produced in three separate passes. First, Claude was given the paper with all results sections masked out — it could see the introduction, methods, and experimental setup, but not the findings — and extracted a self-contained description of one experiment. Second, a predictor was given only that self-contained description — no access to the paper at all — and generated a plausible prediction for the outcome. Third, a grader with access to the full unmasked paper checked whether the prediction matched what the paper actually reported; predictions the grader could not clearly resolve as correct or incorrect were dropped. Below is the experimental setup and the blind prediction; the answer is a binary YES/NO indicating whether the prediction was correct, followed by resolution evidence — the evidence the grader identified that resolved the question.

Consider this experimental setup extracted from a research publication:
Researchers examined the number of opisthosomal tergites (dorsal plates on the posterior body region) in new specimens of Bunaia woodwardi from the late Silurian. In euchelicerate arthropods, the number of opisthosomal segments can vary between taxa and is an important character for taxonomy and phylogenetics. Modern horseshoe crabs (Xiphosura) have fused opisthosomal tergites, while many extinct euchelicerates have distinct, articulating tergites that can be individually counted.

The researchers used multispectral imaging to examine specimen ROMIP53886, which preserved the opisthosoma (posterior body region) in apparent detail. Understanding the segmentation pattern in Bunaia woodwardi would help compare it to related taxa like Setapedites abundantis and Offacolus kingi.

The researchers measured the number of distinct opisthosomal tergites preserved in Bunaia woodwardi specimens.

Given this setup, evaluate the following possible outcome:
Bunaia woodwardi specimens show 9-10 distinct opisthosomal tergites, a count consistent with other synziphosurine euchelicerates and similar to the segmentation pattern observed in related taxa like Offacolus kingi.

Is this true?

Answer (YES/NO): NO